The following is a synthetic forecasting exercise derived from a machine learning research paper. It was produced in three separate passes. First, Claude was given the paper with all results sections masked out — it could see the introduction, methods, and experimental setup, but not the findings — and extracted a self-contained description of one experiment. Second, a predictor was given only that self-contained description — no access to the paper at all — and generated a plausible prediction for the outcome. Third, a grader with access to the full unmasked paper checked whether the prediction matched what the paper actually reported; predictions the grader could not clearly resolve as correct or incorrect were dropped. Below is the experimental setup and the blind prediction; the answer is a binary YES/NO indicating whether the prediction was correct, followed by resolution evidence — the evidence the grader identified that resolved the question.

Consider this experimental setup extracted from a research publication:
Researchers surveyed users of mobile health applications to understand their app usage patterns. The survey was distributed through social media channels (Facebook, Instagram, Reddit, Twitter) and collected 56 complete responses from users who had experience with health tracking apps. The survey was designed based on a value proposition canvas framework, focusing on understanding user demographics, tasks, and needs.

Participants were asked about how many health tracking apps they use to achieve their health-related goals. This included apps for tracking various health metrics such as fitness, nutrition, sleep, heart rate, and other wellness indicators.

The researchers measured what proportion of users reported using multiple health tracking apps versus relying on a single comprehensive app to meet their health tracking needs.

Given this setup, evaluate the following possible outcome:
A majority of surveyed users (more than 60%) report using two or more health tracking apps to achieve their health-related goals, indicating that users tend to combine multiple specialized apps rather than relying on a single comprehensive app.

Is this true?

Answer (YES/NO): NO